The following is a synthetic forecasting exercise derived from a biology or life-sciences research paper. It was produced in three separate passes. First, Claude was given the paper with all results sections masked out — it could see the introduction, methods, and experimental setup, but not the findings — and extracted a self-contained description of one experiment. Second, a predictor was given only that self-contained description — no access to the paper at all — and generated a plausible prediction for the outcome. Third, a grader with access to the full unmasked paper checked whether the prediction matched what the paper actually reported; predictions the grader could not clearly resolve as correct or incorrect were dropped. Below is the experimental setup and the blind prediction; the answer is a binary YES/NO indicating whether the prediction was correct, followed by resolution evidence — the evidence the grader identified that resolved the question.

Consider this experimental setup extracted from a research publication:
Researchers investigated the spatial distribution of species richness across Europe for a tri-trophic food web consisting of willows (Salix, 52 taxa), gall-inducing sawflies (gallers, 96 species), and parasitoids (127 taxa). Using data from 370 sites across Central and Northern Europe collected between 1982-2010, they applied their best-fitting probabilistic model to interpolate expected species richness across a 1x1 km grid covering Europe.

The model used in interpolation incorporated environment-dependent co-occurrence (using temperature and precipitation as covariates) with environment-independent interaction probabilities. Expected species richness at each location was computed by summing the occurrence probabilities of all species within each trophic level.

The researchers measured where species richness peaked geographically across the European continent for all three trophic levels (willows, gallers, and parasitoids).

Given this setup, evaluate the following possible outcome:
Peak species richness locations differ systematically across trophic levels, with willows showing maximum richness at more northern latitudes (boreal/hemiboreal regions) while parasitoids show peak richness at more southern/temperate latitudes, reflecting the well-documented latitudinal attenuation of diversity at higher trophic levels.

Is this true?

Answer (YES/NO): NO